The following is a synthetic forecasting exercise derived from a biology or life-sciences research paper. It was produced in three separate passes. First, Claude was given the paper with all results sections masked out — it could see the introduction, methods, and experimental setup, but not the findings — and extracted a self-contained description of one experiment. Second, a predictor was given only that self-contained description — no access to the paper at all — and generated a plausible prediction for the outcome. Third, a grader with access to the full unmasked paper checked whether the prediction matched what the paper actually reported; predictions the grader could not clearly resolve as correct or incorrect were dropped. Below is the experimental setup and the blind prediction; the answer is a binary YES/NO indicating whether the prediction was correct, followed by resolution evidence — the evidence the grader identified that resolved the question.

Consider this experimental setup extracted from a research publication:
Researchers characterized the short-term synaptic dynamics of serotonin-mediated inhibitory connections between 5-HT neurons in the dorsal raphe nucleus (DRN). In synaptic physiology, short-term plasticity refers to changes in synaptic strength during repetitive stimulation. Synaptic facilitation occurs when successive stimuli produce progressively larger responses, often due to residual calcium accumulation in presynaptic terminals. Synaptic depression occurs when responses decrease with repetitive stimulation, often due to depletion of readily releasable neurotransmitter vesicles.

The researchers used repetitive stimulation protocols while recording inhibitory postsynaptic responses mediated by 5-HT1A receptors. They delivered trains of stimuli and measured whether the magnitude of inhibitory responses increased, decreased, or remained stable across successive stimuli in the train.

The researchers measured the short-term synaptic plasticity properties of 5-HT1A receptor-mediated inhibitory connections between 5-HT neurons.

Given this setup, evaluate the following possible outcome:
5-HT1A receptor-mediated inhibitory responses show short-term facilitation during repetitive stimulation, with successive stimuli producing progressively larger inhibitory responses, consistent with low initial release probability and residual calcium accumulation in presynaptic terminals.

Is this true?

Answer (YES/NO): YES